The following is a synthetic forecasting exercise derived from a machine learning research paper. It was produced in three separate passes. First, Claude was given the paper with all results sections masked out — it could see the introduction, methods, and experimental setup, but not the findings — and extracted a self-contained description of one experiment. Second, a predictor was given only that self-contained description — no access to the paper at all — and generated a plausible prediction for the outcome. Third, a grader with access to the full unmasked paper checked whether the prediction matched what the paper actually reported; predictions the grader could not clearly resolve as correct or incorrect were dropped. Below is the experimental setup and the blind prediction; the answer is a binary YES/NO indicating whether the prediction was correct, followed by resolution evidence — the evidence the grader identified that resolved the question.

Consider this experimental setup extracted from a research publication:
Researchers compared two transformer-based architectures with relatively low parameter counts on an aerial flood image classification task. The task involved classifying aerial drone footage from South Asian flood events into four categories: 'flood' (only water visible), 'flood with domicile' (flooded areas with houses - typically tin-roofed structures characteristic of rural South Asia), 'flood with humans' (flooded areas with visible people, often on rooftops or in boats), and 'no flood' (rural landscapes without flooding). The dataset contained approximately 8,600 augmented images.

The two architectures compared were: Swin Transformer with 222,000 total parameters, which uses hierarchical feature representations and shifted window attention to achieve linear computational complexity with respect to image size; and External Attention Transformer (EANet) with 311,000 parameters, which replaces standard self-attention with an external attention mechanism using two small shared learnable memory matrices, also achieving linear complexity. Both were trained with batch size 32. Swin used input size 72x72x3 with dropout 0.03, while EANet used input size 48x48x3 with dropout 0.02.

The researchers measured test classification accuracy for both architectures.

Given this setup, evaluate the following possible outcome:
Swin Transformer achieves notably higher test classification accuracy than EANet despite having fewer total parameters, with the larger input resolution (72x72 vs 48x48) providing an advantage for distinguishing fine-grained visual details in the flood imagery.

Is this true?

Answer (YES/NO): YES